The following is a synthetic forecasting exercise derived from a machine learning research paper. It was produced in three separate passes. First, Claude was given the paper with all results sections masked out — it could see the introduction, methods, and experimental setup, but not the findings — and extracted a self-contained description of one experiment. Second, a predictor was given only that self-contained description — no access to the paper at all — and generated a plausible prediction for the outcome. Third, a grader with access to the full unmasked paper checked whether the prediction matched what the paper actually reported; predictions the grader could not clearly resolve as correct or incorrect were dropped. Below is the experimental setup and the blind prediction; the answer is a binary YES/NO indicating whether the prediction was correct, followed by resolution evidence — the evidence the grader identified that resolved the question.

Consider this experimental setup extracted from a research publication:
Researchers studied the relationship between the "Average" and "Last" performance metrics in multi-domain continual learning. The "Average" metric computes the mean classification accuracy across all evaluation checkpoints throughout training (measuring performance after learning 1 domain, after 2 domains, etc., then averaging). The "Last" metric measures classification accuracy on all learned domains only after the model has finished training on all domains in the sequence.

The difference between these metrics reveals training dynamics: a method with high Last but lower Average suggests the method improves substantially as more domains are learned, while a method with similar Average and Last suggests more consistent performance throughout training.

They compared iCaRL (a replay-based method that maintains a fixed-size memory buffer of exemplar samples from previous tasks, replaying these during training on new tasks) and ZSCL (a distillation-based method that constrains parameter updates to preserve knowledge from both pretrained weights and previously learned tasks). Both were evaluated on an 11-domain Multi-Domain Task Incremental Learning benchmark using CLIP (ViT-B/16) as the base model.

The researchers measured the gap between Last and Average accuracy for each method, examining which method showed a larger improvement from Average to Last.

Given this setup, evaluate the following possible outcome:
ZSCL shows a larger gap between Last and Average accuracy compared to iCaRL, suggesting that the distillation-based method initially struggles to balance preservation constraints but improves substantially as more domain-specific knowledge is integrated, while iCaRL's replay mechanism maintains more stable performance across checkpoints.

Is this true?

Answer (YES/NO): NO